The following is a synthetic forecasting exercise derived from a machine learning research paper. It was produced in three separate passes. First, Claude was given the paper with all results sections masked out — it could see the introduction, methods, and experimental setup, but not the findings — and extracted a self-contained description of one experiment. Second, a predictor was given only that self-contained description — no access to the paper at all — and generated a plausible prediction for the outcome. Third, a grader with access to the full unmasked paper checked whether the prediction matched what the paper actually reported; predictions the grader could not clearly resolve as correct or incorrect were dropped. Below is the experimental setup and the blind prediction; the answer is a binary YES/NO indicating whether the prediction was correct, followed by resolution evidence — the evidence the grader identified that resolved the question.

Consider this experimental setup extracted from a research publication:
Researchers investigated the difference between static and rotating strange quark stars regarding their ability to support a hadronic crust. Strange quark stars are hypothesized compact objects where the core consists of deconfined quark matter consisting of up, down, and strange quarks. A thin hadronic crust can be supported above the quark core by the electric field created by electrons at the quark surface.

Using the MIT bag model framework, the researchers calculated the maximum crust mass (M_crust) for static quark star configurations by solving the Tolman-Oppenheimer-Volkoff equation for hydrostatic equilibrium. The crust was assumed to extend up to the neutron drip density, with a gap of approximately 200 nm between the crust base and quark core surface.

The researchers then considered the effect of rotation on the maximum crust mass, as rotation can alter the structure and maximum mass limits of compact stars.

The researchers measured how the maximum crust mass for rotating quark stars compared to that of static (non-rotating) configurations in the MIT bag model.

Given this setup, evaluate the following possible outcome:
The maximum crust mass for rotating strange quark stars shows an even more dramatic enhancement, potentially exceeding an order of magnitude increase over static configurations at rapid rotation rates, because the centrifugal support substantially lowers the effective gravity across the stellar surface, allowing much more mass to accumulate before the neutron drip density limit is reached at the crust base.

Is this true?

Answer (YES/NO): NO